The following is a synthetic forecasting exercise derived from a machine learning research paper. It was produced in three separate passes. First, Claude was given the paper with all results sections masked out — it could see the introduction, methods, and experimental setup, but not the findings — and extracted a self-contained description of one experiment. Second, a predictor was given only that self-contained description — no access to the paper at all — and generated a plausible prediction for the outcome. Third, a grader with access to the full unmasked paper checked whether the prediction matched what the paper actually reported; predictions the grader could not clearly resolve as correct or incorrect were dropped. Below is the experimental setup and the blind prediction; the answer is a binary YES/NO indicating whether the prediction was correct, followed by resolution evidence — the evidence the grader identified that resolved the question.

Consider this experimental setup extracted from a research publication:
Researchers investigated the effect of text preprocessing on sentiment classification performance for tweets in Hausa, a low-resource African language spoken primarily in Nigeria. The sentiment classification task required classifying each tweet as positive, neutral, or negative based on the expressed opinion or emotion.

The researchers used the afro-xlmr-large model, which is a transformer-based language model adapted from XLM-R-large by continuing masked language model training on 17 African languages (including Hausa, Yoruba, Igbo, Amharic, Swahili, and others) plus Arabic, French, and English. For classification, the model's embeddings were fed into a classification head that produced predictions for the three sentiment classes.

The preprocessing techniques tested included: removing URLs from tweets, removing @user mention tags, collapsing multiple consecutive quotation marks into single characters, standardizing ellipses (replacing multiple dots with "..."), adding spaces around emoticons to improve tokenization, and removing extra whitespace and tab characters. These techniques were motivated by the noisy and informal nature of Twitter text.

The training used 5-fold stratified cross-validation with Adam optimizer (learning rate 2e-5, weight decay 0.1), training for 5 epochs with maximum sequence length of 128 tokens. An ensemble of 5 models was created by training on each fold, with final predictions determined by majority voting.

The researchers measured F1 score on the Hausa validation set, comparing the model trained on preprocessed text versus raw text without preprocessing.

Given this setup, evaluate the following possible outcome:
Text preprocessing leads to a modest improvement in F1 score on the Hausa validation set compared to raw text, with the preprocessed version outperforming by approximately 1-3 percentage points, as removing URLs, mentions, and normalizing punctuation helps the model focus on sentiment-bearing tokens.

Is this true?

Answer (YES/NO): NO